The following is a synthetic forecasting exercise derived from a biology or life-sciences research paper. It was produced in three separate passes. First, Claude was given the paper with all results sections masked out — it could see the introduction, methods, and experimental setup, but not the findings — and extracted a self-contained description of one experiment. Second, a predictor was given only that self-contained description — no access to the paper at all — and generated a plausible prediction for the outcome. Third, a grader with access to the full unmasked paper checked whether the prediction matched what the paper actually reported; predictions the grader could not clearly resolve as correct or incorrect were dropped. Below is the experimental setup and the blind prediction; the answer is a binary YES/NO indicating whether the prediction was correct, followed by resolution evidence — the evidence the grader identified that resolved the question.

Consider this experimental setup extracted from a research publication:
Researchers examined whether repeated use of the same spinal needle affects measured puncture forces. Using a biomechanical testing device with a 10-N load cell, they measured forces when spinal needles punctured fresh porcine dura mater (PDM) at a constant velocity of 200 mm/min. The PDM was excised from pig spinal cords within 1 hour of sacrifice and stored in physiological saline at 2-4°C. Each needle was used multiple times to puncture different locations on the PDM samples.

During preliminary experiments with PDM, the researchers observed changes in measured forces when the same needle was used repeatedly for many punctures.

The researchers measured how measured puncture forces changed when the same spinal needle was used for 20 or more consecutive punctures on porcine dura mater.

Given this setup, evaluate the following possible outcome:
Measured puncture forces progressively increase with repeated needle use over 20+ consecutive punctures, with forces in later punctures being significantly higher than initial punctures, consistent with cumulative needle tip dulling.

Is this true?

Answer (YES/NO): NO